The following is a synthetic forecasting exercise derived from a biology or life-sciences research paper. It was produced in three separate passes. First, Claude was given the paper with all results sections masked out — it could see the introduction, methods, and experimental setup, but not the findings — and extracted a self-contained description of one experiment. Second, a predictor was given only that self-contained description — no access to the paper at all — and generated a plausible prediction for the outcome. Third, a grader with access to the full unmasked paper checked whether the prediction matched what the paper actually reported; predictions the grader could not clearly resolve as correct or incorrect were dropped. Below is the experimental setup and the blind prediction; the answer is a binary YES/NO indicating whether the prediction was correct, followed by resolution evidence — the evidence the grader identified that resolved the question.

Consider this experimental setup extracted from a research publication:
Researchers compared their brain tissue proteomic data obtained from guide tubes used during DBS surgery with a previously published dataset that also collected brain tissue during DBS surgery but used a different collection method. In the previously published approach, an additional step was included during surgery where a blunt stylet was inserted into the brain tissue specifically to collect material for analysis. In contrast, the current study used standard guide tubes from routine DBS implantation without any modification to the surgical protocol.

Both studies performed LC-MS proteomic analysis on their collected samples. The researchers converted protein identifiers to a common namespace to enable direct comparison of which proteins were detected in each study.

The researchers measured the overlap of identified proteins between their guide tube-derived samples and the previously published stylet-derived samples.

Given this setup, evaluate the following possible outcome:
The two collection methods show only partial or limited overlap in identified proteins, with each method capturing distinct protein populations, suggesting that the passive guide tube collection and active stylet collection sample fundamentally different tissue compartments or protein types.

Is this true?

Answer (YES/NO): NO